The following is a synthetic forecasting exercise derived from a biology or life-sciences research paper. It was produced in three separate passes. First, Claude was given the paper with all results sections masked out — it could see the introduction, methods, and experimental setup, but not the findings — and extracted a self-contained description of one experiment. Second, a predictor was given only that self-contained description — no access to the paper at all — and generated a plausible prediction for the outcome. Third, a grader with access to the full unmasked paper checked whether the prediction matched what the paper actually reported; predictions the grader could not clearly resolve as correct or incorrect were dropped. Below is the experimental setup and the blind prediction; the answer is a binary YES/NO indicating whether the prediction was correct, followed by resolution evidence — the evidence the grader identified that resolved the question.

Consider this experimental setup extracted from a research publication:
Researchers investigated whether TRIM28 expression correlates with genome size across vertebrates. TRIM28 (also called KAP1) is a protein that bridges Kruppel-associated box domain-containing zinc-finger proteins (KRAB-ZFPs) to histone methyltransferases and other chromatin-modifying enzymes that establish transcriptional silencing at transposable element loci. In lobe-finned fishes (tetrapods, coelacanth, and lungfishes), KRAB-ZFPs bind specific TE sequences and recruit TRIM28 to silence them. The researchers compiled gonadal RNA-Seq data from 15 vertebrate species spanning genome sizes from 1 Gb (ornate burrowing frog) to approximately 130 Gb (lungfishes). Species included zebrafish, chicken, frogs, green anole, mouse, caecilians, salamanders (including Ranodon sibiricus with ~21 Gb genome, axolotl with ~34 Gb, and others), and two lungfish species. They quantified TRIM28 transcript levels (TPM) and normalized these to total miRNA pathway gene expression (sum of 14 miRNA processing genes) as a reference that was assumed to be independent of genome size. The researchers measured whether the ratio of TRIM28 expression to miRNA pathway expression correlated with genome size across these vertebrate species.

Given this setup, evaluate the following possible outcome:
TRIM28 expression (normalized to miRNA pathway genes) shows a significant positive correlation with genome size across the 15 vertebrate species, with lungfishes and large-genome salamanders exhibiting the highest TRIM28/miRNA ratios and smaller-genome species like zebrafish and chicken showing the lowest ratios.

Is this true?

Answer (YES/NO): NO